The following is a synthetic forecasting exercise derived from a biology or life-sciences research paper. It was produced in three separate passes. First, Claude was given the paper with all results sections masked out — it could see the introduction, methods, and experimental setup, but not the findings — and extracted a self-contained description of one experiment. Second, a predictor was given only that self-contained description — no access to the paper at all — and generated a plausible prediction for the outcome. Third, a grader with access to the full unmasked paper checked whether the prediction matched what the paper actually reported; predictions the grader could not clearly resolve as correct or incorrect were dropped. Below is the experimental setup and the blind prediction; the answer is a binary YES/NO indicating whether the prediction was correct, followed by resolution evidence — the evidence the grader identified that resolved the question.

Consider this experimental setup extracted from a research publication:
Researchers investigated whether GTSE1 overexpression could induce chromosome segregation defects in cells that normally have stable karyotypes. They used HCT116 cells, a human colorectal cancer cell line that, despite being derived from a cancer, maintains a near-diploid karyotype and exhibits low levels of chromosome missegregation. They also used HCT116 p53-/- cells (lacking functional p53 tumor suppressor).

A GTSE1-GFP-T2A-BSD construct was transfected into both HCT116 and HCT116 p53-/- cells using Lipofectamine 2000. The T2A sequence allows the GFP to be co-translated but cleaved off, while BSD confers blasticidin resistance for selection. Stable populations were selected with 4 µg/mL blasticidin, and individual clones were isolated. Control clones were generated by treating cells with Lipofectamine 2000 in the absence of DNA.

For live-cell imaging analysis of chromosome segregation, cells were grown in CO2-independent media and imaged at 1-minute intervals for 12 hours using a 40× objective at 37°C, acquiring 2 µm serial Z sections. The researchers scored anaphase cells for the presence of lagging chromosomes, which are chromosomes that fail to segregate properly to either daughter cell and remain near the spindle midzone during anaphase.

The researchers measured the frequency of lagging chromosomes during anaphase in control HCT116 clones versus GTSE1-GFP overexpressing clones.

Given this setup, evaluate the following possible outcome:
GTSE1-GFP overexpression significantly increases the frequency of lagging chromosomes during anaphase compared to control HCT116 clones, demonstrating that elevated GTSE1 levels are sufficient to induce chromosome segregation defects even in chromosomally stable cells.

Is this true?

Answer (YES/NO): YES